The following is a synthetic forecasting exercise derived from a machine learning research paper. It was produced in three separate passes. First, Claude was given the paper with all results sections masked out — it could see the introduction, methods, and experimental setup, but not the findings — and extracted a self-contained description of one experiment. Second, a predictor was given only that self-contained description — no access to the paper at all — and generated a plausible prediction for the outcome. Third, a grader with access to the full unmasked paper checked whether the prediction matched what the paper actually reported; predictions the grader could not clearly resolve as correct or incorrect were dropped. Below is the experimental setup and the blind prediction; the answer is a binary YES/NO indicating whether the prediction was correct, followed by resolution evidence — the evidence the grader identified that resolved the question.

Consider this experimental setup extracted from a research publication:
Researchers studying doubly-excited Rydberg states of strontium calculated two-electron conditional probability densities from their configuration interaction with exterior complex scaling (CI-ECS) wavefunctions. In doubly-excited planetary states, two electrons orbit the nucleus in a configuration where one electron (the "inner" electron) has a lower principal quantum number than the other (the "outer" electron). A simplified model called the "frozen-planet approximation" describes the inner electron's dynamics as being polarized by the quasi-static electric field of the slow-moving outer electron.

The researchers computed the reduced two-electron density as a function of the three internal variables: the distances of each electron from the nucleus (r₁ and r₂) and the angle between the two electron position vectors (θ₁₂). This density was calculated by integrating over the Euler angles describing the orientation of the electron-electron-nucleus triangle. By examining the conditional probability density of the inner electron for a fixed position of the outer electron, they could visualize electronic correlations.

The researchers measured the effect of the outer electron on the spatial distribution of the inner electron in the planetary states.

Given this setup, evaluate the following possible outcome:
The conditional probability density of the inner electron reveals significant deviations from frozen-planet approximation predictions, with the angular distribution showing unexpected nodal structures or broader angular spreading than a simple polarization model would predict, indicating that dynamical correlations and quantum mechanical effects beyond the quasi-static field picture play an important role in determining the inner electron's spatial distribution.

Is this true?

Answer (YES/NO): NO